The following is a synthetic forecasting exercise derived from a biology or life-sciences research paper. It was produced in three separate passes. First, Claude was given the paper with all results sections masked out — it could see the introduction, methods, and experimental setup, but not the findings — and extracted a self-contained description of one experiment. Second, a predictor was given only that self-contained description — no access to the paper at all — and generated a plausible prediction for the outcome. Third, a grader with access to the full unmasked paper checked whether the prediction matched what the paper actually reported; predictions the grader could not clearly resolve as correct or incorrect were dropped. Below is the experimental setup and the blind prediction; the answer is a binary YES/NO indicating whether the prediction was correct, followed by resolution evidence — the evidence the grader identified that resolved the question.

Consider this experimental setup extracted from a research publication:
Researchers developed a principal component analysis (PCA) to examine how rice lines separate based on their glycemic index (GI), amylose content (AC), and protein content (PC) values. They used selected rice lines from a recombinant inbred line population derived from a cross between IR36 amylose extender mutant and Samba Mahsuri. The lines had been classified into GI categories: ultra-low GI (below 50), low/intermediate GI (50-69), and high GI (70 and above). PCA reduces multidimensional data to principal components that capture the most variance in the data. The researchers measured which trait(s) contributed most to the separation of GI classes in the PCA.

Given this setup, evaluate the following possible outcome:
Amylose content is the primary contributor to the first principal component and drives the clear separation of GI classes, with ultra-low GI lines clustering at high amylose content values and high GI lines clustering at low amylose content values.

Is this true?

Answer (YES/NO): YES